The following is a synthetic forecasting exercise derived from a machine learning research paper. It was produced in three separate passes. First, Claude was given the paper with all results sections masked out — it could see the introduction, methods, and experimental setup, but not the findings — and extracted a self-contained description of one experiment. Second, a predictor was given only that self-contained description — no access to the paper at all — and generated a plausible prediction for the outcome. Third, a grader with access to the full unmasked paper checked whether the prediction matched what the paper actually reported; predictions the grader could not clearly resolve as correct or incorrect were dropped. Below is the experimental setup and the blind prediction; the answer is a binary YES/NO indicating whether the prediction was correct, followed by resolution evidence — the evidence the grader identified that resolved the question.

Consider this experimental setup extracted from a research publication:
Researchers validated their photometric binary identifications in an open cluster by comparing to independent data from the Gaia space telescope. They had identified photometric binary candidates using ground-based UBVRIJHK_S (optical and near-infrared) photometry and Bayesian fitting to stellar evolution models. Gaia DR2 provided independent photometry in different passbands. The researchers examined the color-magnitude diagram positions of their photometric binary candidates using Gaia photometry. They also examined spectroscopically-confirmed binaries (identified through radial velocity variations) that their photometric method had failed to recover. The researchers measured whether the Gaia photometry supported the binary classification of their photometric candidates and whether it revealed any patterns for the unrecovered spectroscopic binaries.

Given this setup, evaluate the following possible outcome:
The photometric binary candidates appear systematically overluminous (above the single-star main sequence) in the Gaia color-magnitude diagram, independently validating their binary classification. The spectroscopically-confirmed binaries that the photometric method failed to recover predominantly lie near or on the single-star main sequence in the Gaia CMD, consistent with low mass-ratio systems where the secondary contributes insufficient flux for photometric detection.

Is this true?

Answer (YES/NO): YES